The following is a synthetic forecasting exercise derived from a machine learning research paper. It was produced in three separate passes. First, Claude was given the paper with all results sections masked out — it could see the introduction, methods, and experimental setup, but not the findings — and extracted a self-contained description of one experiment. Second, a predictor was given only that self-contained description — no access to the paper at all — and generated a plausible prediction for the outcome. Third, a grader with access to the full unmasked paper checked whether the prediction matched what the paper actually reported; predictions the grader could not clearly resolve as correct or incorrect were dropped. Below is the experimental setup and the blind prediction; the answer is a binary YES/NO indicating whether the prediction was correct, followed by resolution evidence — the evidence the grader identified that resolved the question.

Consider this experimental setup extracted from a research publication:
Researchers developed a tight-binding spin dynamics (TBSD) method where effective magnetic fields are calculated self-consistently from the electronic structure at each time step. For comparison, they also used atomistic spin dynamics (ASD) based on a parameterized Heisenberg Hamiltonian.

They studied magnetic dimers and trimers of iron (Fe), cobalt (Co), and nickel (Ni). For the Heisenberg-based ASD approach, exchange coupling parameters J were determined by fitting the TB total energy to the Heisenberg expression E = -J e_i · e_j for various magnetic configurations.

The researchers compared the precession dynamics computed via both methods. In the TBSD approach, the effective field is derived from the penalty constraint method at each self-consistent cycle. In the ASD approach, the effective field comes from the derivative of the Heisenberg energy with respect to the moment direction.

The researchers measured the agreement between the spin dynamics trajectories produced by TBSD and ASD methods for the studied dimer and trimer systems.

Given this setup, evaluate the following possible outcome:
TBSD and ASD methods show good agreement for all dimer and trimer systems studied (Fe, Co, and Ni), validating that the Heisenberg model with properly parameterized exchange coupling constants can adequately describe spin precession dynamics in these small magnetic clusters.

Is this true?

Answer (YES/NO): YES